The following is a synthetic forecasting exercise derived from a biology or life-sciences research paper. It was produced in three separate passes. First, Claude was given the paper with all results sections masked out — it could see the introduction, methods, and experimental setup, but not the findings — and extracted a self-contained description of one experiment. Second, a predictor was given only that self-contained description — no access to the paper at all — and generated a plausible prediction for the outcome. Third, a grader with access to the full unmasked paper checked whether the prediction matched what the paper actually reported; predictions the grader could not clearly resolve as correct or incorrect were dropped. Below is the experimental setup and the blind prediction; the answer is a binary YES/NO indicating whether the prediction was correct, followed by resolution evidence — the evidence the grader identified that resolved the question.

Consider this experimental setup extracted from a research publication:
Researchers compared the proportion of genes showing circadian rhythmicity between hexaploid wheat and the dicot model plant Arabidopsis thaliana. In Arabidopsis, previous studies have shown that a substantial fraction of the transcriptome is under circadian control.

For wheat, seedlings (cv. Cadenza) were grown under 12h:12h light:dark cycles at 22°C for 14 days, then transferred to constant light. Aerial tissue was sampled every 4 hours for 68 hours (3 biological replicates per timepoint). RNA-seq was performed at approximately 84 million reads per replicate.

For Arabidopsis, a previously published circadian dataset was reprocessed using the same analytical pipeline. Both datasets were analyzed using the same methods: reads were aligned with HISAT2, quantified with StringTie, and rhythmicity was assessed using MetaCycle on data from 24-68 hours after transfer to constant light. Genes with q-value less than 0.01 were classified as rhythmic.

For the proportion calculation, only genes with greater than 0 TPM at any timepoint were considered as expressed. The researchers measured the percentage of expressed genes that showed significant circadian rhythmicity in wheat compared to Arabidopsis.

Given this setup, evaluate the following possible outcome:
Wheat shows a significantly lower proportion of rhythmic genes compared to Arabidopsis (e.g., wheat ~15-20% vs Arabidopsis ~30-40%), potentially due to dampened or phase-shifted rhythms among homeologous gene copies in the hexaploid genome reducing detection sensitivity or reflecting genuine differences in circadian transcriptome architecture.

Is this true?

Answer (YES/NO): YES